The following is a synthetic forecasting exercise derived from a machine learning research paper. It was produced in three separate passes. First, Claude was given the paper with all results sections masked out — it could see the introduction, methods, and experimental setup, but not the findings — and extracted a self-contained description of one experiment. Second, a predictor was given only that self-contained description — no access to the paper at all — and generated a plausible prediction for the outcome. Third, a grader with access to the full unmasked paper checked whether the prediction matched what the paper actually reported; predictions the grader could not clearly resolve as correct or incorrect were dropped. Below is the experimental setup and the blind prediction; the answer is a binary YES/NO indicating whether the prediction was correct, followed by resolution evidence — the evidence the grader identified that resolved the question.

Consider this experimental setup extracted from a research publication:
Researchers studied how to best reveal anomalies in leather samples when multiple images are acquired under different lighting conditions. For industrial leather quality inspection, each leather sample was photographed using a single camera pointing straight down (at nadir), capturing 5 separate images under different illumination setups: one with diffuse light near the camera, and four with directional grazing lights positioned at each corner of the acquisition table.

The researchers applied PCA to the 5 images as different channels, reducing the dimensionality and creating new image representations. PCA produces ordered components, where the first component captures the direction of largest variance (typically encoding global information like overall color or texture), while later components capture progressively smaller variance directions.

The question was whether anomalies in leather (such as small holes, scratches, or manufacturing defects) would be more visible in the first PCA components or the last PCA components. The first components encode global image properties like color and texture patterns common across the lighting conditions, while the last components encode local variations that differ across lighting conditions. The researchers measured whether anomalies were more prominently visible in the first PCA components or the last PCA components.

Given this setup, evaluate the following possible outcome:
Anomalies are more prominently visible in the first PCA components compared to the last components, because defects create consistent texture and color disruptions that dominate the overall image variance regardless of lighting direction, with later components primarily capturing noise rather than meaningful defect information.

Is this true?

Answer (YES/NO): NO